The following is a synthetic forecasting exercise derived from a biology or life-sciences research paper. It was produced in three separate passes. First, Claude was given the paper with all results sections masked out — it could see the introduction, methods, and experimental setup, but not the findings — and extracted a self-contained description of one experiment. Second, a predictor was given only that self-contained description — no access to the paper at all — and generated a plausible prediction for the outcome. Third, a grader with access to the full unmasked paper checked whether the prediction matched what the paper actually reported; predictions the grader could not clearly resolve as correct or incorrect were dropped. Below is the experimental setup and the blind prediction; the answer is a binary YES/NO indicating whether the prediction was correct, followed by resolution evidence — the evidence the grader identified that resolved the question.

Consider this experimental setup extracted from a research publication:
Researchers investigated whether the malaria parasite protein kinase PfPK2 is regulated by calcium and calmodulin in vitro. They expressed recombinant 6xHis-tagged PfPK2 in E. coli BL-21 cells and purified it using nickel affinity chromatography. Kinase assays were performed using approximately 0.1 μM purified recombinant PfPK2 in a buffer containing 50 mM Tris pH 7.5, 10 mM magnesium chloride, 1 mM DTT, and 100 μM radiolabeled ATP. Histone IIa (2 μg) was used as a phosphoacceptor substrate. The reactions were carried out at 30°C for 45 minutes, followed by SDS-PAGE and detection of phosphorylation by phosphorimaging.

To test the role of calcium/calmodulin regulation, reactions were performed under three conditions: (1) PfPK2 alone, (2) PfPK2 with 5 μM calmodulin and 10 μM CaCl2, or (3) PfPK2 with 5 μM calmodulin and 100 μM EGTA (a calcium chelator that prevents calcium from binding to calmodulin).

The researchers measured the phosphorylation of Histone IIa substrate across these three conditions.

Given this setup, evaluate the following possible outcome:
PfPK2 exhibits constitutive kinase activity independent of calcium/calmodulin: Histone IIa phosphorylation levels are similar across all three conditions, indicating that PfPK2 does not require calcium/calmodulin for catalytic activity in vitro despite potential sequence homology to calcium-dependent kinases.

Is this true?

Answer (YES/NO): YES